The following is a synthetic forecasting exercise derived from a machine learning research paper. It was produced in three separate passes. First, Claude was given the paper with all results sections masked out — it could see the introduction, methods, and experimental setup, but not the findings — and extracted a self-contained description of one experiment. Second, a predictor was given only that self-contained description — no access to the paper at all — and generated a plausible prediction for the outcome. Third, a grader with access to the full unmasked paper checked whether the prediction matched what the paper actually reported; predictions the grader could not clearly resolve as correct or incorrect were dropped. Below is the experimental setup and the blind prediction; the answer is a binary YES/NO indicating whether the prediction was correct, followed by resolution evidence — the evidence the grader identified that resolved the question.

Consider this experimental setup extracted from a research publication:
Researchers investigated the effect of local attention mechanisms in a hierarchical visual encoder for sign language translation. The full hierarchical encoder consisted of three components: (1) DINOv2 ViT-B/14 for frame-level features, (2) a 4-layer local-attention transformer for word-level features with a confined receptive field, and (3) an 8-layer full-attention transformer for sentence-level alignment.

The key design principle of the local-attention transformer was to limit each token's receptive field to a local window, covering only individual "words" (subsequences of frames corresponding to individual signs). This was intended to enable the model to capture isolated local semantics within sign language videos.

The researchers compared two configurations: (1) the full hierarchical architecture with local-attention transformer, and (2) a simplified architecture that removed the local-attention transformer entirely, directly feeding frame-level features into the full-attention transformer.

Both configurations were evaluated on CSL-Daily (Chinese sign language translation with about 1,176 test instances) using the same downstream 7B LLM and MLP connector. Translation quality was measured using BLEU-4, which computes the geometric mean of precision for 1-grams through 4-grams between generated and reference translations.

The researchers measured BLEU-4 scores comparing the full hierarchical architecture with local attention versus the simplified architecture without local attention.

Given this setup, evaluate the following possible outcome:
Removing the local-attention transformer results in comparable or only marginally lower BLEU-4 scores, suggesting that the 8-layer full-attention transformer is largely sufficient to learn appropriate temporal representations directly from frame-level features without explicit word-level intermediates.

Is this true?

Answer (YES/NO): NO